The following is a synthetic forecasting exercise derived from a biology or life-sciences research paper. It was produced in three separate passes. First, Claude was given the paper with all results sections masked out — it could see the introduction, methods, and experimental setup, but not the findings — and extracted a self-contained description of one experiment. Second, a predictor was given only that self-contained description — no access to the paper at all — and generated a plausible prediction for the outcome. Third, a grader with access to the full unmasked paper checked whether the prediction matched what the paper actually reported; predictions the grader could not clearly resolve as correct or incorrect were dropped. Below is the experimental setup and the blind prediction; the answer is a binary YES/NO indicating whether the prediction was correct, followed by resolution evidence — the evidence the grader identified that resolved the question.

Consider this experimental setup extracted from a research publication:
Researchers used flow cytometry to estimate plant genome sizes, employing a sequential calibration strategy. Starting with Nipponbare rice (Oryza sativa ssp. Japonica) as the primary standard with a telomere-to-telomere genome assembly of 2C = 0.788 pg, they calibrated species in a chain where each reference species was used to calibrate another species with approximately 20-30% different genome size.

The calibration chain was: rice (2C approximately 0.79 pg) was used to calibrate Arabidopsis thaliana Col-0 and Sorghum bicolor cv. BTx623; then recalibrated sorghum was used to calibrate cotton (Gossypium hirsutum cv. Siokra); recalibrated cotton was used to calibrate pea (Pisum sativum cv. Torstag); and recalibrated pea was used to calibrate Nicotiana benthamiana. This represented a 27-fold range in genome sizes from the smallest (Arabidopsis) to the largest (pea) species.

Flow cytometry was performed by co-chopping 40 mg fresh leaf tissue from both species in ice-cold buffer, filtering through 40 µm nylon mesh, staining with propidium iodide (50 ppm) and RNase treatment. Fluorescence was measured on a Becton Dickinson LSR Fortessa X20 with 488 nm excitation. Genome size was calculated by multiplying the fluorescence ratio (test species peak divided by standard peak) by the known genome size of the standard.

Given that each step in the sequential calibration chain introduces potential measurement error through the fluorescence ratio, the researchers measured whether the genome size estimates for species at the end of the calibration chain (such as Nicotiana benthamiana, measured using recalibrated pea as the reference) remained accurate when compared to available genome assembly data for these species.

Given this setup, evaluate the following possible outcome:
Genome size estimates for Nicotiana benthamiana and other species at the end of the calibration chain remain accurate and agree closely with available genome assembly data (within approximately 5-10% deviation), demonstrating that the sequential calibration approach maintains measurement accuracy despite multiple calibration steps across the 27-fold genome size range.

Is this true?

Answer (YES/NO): YES